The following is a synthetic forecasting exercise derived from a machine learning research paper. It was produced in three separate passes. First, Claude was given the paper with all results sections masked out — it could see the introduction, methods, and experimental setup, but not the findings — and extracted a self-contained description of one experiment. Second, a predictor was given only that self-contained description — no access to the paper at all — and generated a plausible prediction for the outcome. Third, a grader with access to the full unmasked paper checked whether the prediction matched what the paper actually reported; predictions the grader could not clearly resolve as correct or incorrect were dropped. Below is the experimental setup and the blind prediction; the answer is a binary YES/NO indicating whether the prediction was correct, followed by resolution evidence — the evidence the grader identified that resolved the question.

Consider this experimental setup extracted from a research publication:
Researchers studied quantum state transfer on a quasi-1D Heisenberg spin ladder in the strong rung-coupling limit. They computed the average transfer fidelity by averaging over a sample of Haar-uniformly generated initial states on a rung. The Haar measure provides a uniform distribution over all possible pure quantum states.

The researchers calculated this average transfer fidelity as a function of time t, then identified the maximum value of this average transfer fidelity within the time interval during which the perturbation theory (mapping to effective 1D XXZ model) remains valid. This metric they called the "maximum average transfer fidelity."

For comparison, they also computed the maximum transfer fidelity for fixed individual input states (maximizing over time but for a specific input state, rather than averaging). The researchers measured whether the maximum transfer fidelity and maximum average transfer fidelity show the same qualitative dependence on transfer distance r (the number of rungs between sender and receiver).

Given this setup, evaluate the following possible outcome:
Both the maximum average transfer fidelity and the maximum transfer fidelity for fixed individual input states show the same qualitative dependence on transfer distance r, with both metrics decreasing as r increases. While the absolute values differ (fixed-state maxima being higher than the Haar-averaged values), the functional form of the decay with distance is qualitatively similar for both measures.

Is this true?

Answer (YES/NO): YES